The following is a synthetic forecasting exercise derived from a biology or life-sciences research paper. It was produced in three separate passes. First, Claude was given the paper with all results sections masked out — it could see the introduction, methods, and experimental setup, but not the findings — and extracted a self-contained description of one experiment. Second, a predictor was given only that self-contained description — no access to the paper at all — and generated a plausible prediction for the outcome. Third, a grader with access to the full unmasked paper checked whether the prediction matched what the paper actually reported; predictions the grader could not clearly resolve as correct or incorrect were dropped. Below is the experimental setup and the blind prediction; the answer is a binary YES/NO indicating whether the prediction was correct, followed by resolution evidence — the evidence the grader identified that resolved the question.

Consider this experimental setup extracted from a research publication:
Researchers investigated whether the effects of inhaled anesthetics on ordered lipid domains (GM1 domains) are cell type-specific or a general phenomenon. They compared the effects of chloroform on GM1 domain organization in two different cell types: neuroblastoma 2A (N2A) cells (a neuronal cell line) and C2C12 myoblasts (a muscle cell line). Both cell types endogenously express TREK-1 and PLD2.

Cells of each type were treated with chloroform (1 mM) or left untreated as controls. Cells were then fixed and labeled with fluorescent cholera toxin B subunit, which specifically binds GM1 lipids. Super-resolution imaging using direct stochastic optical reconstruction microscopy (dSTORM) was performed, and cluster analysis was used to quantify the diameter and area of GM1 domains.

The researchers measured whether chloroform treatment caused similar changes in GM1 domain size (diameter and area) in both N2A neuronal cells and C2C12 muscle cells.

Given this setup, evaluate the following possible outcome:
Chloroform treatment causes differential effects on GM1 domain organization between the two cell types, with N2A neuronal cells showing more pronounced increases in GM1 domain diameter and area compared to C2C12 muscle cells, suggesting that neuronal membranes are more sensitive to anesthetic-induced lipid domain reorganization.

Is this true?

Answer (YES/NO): NO